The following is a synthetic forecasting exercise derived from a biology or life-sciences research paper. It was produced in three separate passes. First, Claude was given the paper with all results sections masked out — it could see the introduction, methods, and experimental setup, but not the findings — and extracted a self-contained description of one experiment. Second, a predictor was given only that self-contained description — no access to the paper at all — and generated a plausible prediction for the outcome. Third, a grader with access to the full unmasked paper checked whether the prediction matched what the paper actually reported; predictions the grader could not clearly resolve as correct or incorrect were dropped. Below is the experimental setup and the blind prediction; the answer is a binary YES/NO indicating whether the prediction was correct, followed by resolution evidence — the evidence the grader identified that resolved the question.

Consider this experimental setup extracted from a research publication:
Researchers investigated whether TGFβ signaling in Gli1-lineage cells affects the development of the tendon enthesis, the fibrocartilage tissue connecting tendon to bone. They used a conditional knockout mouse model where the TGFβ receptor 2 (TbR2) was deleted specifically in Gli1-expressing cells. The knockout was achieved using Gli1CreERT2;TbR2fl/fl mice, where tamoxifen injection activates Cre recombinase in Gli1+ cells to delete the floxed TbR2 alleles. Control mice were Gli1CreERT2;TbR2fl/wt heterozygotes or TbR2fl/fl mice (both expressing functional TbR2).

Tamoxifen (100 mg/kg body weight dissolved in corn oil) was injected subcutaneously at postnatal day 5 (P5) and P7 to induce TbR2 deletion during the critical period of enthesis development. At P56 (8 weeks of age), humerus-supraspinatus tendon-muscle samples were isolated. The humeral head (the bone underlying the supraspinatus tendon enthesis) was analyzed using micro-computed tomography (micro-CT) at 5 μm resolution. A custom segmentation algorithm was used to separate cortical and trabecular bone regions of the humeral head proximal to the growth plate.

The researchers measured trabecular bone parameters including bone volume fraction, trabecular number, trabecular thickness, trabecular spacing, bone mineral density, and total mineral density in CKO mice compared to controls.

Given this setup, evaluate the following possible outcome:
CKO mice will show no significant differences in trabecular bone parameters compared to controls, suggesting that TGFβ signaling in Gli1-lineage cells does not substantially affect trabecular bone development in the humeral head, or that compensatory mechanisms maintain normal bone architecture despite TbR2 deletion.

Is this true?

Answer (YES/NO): NO